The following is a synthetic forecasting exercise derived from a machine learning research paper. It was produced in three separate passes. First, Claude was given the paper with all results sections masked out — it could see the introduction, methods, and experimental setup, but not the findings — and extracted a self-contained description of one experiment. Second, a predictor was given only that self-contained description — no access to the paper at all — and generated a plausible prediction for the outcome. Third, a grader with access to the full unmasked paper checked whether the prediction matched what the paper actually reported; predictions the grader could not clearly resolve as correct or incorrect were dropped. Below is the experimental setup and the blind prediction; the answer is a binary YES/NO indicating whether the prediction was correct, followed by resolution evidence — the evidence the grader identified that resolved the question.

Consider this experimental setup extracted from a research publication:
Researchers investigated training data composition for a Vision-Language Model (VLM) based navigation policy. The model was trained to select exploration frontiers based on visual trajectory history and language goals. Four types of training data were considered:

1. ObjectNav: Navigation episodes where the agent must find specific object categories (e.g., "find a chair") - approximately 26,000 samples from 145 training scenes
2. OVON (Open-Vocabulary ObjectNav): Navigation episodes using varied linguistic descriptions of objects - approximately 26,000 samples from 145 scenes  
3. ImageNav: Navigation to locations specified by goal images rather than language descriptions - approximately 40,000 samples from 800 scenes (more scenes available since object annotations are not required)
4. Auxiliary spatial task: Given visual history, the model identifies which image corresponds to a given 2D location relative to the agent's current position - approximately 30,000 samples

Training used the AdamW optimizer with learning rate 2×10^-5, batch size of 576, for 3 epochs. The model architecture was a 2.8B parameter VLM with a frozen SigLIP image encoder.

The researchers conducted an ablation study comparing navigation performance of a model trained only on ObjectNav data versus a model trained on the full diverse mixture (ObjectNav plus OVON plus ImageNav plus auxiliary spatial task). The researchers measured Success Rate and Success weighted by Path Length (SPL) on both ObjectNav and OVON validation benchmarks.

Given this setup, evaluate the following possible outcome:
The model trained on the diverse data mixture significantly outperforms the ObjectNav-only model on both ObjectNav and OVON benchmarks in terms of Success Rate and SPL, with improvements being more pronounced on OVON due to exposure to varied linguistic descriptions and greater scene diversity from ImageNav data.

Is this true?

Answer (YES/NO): NO